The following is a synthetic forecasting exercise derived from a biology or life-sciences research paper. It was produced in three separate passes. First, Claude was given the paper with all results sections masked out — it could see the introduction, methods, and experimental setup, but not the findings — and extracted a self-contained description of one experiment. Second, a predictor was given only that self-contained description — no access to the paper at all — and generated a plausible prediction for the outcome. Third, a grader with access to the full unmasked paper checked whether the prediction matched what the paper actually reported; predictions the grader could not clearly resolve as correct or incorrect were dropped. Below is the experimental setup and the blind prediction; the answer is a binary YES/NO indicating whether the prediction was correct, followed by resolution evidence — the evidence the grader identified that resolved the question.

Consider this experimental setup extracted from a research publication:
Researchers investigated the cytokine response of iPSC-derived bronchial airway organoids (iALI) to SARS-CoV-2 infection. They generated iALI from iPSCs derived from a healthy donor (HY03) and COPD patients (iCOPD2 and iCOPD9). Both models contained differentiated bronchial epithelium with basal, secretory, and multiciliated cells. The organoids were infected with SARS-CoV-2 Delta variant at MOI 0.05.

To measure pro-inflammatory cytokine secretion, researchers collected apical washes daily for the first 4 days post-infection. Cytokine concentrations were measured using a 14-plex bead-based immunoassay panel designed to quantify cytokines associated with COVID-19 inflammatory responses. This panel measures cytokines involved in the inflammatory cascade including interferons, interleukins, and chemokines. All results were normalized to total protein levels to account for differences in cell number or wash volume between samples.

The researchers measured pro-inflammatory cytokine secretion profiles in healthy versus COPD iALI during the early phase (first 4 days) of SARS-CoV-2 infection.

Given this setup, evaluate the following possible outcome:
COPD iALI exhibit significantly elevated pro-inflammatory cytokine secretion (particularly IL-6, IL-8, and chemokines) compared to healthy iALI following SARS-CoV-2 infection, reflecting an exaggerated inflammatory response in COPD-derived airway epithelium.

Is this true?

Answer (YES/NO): NO